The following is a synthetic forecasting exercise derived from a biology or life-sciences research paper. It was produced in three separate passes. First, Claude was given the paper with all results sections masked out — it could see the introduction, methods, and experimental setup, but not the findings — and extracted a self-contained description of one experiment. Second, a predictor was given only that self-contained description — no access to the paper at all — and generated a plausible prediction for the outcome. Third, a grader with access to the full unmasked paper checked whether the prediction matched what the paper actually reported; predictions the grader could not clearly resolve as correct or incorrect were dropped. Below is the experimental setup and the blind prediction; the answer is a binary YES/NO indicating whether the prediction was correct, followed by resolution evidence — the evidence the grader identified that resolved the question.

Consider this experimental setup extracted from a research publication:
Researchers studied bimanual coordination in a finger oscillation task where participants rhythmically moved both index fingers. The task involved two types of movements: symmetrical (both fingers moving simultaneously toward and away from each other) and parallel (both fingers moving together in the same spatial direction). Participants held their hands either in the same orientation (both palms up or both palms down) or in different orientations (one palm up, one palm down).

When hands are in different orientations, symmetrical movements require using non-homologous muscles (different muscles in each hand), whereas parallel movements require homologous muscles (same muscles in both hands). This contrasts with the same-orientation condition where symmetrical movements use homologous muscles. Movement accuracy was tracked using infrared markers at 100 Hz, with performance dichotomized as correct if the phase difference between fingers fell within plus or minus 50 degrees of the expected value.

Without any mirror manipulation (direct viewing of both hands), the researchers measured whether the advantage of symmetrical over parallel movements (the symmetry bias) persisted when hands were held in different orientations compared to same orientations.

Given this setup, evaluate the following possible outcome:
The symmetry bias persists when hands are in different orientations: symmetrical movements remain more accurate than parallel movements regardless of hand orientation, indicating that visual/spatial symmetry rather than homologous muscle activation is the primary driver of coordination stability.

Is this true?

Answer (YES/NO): YES